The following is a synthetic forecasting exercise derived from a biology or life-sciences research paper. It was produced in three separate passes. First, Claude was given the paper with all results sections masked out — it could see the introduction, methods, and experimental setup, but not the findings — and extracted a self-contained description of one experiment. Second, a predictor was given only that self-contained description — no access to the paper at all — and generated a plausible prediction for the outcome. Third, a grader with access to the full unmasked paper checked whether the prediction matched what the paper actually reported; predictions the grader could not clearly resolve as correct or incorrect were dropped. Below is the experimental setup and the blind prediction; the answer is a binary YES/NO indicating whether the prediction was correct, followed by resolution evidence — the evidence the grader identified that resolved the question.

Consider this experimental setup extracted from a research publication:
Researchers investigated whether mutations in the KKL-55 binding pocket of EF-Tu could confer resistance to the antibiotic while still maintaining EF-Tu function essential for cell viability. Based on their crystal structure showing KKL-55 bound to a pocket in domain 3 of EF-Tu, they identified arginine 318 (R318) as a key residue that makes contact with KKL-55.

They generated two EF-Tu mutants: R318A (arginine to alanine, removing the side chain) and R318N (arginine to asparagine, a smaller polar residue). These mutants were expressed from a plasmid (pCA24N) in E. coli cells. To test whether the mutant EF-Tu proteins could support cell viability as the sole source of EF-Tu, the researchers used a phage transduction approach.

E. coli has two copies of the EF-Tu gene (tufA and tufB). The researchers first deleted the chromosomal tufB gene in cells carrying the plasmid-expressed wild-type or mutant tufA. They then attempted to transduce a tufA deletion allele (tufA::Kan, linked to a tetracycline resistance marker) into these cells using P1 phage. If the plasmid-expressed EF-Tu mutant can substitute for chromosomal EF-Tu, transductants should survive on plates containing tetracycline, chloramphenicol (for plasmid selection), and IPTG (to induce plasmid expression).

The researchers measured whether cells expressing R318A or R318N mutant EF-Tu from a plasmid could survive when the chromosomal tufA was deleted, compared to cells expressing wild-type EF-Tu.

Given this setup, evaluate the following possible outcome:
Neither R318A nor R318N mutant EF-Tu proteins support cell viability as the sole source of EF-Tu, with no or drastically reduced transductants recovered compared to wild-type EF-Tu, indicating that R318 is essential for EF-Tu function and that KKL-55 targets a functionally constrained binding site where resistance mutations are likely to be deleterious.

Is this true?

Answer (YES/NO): YES